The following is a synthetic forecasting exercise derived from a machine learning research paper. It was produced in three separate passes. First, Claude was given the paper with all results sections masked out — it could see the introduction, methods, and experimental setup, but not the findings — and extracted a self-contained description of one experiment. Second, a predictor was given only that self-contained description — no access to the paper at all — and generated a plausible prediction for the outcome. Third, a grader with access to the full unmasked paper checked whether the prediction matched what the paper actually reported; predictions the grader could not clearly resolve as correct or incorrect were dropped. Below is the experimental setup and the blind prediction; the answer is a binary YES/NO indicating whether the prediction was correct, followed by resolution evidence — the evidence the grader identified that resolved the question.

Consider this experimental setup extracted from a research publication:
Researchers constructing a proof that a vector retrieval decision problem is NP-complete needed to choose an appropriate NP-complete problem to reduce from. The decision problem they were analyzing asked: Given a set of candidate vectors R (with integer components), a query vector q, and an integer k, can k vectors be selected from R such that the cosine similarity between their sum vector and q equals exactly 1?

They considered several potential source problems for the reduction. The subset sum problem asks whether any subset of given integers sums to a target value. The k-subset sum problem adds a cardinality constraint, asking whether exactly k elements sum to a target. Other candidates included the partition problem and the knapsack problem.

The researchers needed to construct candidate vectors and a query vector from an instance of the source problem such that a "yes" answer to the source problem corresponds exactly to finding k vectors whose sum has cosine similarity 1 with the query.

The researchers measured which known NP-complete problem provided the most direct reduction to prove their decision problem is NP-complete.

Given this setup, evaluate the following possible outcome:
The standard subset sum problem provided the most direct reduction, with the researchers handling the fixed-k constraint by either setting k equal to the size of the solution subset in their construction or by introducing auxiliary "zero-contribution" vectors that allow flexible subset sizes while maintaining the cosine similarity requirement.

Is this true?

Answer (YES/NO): NO